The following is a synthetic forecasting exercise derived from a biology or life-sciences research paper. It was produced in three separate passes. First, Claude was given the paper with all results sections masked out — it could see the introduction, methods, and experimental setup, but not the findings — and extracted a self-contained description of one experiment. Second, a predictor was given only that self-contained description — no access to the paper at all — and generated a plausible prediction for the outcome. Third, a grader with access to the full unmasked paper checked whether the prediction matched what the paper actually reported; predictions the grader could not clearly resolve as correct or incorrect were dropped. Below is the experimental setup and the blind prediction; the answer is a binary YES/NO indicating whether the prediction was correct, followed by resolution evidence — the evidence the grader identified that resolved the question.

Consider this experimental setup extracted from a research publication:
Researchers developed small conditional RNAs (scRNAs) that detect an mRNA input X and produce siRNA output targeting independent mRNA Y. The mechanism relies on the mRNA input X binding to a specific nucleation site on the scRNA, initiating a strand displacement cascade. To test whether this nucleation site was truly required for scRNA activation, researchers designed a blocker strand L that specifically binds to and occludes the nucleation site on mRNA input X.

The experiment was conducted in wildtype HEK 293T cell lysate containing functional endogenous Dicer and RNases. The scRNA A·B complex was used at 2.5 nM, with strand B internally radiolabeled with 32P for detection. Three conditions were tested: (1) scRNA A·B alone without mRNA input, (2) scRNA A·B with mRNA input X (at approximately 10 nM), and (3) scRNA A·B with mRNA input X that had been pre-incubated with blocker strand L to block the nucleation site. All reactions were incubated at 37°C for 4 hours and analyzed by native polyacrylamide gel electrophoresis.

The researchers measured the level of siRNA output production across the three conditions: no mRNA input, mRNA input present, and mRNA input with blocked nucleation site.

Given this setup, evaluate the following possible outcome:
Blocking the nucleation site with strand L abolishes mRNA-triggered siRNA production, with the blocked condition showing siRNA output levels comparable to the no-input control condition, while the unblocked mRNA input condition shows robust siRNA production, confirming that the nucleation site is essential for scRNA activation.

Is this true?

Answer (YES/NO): YES